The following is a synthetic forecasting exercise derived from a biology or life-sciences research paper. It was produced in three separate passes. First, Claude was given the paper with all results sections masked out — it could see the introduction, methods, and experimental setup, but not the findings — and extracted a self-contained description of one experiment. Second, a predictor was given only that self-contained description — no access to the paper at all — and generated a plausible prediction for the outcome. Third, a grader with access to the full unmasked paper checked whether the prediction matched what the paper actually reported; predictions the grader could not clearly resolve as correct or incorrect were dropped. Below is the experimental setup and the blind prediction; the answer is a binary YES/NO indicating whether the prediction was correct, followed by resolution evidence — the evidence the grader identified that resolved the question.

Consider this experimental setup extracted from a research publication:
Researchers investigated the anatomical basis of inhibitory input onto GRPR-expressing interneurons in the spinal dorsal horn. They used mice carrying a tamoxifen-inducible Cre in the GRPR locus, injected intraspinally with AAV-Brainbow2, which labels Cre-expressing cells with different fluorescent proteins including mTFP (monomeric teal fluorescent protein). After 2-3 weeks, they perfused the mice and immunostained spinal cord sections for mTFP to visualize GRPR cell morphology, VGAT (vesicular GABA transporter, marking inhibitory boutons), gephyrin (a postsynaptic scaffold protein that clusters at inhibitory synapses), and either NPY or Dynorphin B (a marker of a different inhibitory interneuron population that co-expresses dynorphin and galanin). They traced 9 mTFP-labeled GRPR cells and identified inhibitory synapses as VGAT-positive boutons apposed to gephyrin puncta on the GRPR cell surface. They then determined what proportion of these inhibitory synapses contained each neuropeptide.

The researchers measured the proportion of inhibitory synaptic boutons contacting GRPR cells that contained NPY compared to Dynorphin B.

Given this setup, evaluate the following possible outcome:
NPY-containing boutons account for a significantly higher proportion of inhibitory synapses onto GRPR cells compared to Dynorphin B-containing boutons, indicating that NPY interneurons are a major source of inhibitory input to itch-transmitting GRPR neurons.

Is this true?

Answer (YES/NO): YES